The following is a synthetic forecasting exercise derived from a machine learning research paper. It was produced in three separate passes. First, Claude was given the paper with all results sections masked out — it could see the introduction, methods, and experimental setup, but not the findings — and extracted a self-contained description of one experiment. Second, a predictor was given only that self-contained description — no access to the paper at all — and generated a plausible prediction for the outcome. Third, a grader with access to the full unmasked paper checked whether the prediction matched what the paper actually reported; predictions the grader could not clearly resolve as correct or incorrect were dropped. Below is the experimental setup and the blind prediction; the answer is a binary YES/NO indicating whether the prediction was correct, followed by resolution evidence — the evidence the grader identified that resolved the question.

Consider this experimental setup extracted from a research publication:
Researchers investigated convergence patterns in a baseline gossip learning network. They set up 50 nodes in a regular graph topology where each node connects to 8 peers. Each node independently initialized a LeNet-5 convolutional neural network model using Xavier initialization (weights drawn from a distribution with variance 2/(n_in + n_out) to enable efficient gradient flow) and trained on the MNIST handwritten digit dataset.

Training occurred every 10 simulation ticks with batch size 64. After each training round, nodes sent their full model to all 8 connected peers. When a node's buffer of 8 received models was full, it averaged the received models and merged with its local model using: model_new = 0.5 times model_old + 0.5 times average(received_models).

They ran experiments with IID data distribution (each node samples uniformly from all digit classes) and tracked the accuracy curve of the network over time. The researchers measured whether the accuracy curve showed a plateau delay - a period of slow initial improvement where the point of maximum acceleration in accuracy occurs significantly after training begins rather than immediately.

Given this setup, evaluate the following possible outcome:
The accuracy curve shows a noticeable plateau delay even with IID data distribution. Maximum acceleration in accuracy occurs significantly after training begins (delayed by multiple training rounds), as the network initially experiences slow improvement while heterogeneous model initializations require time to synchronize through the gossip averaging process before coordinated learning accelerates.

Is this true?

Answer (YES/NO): YES